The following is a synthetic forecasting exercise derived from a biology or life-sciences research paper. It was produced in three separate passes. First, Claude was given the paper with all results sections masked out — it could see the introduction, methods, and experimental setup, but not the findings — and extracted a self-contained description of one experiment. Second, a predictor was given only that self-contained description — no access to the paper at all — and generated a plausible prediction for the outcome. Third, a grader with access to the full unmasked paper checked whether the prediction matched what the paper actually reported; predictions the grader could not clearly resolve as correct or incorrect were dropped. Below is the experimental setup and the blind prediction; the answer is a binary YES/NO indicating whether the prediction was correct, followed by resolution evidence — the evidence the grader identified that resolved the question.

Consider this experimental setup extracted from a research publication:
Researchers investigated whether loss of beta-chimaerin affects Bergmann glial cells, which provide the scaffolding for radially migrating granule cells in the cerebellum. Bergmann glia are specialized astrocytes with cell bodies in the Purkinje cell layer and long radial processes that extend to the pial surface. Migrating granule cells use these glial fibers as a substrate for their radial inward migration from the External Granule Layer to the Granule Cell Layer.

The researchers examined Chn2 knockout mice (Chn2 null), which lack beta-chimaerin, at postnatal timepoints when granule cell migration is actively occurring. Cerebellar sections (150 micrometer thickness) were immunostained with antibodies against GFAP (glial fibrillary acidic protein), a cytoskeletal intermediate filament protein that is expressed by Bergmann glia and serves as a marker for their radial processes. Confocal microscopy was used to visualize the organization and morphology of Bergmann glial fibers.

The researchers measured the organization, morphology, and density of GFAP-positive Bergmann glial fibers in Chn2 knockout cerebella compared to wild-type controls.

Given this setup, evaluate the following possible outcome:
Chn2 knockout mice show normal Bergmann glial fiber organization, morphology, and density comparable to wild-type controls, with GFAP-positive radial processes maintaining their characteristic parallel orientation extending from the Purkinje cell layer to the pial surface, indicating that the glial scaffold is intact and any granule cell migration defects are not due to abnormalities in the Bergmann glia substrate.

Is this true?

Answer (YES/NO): YES